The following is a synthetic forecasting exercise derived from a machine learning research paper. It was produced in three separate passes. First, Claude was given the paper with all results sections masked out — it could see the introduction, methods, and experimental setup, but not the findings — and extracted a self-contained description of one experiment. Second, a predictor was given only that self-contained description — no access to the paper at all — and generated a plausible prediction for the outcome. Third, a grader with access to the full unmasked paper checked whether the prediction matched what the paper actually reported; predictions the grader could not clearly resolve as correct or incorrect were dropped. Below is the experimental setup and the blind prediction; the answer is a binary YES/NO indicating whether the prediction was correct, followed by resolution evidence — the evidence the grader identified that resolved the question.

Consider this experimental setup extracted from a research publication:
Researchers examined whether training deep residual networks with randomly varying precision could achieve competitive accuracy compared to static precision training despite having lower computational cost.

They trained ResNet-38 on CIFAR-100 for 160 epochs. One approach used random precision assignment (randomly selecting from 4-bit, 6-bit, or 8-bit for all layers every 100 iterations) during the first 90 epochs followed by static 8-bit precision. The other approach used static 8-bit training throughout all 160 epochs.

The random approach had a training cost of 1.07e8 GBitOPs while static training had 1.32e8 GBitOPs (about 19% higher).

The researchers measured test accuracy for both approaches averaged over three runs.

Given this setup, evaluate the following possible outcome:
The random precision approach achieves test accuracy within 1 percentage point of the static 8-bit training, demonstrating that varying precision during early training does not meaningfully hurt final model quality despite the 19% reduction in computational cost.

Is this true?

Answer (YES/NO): YES